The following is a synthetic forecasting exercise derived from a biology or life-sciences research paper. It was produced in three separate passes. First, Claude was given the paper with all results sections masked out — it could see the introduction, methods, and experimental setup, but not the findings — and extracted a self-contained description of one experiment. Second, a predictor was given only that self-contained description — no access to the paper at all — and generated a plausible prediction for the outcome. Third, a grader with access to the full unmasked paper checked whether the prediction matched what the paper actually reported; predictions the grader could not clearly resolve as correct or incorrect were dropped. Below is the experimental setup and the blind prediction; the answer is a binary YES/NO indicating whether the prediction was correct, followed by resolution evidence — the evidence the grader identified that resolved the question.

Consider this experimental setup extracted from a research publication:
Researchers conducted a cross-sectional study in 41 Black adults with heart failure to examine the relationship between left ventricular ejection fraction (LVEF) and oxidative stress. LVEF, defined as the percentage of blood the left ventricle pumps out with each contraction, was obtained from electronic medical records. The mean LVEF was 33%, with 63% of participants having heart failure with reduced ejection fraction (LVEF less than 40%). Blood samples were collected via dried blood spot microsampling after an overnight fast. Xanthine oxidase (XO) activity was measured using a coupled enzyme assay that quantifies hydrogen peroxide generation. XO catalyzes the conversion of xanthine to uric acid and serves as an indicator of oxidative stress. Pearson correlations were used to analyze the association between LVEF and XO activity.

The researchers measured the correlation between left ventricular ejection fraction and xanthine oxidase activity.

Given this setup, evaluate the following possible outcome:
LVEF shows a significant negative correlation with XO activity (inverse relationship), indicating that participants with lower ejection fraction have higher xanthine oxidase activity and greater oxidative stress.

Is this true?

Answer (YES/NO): YES